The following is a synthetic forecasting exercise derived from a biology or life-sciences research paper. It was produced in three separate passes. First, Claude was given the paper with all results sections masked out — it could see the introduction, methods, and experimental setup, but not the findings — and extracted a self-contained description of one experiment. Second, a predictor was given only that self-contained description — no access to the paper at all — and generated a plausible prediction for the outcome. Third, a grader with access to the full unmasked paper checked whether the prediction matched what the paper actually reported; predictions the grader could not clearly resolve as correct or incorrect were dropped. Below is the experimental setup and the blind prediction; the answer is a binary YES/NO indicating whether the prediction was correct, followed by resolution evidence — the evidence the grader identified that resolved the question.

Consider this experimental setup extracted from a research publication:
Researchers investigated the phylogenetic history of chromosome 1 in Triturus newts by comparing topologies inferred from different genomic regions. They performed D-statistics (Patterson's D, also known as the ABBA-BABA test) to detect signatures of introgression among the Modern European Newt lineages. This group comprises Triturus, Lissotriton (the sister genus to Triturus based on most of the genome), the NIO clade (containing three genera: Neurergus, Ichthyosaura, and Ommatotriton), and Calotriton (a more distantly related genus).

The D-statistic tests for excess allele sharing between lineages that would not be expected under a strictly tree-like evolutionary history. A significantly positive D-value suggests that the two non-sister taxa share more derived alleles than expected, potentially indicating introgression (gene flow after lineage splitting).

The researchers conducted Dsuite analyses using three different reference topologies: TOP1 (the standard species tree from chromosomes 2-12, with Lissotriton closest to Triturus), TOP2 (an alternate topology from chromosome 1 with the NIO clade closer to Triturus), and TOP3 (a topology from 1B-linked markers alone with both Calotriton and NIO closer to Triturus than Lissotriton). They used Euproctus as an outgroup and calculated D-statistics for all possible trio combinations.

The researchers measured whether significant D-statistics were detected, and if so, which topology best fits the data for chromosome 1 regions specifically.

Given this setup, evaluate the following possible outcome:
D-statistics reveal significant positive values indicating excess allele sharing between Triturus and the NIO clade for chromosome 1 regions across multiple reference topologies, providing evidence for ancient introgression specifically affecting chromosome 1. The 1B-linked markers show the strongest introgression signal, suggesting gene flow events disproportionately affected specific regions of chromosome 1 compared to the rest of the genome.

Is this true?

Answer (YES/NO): NO